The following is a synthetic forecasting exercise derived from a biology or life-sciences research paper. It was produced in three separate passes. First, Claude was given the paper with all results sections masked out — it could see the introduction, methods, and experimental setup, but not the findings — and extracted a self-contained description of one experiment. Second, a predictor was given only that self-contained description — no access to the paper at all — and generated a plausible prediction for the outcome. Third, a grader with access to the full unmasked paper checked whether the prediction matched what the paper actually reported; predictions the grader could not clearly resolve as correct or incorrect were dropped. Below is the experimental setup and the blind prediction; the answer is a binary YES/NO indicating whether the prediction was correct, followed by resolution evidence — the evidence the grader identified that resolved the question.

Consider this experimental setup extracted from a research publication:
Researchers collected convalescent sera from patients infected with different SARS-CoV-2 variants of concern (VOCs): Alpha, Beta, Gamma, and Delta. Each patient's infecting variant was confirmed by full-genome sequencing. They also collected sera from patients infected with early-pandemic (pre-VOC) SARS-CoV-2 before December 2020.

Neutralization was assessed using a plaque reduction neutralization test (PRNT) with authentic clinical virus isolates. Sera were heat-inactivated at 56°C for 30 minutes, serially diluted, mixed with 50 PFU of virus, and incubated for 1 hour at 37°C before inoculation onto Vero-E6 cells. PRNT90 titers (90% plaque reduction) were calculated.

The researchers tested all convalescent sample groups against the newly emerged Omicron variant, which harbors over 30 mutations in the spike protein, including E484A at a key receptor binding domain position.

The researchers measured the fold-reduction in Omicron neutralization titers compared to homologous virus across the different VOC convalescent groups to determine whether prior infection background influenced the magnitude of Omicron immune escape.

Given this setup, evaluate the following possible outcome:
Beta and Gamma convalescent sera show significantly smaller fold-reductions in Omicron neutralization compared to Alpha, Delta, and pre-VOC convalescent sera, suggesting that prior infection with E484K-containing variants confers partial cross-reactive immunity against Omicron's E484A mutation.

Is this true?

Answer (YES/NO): NO